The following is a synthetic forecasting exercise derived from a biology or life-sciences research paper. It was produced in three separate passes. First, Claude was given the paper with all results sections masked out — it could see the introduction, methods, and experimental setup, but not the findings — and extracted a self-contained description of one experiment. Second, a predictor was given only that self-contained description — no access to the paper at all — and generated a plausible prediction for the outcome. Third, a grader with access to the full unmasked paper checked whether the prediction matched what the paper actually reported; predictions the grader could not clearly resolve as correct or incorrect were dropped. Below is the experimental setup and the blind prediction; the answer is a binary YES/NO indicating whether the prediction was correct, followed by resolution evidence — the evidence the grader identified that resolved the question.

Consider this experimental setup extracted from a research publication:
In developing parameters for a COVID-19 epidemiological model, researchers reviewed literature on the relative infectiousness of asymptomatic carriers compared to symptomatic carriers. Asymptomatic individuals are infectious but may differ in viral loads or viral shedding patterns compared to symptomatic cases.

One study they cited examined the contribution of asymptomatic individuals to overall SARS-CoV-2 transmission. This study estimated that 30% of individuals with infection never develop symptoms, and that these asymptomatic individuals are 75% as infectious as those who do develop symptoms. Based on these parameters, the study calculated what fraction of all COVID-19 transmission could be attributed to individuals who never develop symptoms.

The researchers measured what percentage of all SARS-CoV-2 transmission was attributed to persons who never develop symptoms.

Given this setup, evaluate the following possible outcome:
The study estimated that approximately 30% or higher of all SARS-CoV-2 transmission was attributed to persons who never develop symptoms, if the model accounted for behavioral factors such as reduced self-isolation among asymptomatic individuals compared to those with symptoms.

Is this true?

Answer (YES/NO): NO